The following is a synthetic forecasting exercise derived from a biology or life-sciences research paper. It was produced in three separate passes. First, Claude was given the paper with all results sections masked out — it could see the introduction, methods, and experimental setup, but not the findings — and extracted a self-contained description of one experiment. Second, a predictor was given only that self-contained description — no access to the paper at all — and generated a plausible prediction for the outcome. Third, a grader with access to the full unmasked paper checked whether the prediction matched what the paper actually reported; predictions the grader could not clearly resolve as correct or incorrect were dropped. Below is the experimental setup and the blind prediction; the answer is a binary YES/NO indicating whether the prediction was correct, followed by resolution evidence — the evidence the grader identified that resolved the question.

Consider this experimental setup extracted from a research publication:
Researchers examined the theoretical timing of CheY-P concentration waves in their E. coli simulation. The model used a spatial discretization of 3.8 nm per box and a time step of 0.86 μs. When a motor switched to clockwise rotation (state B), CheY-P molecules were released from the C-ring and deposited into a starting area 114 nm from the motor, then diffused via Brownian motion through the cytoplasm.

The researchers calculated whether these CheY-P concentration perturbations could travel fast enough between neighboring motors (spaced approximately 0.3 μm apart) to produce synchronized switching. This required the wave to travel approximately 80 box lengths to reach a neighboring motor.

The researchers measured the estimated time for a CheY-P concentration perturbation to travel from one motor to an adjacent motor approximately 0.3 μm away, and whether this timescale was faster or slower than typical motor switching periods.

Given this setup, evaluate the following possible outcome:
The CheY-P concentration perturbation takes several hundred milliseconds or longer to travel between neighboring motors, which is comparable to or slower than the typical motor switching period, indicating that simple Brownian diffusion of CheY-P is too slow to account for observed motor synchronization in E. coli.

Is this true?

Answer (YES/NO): NO